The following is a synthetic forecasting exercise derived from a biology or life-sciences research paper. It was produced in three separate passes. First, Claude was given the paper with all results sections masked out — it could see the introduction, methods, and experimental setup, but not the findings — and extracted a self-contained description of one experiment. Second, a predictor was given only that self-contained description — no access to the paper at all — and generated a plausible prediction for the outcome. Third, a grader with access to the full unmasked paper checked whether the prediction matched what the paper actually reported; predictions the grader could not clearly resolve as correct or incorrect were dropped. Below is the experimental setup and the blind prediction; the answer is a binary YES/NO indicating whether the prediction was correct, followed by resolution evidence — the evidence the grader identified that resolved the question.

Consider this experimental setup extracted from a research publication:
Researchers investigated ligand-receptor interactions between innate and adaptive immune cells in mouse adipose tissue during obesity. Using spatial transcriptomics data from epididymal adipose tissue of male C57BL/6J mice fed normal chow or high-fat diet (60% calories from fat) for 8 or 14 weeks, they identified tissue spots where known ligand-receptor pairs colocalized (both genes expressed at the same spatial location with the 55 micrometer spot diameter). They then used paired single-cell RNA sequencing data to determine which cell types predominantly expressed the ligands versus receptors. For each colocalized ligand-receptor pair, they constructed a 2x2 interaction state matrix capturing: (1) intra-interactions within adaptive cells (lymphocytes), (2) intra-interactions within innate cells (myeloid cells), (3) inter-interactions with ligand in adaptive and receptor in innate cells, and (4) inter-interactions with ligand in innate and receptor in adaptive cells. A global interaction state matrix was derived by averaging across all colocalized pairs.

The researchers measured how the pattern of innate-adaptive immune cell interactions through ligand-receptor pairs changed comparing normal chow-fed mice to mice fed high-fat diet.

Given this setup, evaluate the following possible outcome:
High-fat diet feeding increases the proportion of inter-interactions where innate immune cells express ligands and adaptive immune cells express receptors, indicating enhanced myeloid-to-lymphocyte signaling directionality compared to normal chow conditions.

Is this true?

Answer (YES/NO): NO